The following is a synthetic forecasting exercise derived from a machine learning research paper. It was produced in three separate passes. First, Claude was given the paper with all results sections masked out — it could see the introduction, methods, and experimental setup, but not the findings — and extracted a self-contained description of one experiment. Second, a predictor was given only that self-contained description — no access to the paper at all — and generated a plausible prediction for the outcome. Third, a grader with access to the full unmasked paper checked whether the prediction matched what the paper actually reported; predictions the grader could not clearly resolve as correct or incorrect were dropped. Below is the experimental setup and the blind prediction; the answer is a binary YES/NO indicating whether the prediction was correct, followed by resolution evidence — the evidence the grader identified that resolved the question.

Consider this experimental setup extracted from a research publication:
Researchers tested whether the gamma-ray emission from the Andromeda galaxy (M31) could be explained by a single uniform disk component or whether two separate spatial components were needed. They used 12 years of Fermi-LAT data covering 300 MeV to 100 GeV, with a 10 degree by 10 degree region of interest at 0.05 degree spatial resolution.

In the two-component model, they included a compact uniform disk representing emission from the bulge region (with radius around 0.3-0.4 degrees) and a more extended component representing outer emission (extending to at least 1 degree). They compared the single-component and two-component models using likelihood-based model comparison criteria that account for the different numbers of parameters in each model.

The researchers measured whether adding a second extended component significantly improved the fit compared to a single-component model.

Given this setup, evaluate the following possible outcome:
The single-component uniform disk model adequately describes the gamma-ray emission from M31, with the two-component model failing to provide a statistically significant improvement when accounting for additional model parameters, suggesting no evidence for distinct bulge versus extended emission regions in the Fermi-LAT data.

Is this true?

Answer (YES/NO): NO